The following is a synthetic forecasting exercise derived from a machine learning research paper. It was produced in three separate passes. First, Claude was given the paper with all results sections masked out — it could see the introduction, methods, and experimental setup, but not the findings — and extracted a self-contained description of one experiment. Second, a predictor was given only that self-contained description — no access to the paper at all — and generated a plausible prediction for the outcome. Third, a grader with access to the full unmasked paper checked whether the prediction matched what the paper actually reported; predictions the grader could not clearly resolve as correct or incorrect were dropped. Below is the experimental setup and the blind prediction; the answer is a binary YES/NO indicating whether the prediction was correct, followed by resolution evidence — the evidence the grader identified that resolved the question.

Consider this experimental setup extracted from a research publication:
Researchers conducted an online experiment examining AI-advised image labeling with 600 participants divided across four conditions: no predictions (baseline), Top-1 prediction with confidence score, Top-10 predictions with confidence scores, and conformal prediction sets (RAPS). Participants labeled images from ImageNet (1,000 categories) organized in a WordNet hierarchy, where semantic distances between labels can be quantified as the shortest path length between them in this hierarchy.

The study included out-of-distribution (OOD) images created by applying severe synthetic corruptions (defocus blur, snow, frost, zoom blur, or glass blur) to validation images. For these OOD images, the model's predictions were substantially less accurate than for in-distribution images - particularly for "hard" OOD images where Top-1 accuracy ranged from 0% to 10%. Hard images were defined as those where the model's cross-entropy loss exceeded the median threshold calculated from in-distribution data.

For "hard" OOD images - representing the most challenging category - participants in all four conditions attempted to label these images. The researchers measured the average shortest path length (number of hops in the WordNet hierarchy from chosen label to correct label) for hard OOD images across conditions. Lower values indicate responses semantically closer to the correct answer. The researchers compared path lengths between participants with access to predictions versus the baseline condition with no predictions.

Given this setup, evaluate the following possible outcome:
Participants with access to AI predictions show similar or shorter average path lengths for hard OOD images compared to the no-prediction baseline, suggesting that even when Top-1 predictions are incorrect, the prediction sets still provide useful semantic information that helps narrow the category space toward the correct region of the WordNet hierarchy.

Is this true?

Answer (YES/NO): NO